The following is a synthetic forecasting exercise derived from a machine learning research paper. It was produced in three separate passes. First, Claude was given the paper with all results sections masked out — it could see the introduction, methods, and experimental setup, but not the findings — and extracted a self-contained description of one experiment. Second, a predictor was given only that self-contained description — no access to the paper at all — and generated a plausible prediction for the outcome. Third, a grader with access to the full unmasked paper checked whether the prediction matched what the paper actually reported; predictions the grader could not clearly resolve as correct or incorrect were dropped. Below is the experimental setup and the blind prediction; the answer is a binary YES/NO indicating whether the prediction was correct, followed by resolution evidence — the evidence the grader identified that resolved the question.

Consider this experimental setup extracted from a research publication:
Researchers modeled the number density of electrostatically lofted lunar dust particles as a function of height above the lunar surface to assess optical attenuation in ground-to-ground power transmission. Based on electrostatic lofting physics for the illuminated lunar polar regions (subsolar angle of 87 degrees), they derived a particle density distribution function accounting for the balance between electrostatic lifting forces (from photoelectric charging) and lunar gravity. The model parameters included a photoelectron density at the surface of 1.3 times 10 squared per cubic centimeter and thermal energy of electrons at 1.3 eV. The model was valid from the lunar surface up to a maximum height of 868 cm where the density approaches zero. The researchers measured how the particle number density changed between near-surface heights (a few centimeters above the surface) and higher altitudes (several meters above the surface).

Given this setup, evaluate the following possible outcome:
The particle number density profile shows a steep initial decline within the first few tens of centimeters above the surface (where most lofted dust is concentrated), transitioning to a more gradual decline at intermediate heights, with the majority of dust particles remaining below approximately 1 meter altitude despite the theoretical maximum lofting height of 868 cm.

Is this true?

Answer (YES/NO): NO